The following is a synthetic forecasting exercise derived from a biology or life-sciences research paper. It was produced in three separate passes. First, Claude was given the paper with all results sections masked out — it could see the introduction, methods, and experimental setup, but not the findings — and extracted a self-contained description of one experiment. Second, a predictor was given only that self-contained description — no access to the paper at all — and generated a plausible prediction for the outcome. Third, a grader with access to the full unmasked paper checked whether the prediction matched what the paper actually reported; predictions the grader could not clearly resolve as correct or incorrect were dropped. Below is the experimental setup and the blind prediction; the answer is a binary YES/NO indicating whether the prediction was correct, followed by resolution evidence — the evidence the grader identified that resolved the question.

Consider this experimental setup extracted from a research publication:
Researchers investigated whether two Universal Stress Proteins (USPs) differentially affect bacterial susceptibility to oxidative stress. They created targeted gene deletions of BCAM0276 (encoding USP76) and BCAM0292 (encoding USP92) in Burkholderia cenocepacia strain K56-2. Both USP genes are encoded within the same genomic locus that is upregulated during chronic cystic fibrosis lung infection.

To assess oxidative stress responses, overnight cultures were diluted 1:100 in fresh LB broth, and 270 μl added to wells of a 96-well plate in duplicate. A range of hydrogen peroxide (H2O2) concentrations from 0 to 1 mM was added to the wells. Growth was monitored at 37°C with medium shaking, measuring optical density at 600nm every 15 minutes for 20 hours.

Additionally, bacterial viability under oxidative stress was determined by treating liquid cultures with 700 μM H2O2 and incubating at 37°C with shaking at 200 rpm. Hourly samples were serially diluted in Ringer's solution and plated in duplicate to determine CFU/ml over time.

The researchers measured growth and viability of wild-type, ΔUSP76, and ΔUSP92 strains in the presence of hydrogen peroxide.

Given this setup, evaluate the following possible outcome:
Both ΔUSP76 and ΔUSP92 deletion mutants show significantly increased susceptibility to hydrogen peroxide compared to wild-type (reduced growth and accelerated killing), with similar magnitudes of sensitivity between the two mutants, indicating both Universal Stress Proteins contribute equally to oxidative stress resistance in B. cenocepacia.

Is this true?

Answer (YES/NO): NO